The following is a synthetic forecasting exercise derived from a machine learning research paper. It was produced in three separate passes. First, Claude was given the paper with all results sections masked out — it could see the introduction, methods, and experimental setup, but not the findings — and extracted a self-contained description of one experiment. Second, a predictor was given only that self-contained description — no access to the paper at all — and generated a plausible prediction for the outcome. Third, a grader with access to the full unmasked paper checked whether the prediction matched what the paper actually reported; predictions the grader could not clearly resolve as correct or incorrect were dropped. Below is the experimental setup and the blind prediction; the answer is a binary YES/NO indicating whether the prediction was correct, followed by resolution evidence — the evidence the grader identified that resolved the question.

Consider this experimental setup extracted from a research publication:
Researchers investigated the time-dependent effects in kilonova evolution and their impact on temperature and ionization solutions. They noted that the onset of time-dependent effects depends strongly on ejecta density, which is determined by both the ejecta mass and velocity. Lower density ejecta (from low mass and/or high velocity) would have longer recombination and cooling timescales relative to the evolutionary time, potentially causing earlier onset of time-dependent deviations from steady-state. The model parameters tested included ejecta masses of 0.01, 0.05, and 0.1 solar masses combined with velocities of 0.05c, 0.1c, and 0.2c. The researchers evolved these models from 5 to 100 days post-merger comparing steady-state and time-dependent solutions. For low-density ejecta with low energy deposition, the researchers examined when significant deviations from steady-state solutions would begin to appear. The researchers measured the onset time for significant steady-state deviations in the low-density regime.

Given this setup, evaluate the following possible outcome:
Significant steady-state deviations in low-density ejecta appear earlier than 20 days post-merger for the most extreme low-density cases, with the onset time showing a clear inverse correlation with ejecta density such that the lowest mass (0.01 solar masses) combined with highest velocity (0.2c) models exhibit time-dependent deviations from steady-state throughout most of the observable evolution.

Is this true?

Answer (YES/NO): YES